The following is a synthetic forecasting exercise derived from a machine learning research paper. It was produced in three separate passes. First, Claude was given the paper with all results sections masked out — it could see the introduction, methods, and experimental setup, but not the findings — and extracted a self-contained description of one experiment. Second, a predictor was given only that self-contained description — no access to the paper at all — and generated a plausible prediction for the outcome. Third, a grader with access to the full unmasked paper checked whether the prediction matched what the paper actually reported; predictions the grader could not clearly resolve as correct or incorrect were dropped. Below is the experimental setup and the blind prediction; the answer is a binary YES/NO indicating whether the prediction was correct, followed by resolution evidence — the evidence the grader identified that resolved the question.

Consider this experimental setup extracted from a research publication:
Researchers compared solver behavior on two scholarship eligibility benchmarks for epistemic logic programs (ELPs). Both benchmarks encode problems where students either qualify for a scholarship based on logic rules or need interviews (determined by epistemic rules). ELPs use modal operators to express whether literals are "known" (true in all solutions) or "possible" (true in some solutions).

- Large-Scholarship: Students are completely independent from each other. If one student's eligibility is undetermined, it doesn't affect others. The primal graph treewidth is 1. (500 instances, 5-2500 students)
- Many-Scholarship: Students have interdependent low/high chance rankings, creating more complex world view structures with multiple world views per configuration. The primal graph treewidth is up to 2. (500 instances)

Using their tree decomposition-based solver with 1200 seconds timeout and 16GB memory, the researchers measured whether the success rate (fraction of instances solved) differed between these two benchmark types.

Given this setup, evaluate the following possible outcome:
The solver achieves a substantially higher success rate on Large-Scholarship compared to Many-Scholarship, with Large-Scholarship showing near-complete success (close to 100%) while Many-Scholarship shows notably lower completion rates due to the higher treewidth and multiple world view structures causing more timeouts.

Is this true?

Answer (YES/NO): YES